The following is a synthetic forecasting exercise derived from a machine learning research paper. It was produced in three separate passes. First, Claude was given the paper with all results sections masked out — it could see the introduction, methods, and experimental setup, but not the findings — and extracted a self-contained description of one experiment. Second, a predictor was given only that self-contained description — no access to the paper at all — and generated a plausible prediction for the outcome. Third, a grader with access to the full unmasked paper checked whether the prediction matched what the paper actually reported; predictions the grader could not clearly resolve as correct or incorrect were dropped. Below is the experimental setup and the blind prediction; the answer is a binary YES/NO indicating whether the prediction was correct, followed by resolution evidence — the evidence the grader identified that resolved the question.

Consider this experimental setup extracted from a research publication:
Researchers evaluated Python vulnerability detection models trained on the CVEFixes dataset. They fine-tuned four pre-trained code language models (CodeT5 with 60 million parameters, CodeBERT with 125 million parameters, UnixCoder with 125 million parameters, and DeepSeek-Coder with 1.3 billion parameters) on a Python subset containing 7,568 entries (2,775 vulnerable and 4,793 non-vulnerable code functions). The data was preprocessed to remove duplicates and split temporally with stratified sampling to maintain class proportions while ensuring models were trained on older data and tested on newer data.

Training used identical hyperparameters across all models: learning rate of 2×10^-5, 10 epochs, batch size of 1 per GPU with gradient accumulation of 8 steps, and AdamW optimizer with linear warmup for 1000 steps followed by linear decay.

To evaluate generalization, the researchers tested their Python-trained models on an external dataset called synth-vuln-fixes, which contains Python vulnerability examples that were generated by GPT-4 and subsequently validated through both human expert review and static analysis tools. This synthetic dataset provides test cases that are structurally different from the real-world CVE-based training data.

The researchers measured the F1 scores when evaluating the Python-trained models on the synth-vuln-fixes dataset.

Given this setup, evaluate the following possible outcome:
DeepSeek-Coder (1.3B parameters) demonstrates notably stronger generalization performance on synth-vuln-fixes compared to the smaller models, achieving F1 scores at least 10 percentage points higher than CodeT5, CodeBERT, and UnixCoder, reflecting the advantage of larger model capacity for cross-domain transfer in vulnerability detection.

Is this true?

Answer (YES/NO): NO